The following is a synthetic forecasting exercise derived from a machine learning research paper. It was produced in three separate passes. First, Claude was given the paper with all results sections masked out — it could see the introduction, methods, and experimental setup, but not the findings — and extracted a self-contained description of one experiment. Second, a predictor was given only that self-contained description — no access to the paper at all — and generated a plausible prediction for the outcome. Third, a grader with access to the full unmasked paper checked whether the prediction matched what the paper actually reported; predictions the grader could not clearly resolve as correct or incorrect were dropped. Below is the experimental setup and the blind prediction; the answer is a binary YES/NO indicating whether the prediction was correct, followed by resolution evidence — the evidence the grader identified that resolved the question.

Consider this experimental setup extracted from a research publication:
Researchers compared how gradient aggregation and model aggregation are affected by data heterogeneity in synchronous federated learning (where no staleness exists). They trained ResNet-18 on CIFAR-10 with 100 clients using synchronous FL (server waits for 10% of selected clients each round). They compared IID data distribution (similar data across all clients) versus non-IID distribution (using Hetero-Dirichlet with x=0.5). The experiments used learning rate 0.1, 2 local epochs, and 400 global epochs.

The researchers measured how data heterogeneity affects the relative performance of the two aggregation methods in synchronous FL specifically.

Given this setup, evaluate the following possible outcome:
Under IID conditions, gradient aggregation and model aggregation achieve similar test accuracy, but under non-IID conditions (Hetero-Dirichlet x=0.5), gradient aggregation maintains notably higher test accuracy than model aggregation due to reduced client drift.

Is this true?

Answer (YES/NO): NO